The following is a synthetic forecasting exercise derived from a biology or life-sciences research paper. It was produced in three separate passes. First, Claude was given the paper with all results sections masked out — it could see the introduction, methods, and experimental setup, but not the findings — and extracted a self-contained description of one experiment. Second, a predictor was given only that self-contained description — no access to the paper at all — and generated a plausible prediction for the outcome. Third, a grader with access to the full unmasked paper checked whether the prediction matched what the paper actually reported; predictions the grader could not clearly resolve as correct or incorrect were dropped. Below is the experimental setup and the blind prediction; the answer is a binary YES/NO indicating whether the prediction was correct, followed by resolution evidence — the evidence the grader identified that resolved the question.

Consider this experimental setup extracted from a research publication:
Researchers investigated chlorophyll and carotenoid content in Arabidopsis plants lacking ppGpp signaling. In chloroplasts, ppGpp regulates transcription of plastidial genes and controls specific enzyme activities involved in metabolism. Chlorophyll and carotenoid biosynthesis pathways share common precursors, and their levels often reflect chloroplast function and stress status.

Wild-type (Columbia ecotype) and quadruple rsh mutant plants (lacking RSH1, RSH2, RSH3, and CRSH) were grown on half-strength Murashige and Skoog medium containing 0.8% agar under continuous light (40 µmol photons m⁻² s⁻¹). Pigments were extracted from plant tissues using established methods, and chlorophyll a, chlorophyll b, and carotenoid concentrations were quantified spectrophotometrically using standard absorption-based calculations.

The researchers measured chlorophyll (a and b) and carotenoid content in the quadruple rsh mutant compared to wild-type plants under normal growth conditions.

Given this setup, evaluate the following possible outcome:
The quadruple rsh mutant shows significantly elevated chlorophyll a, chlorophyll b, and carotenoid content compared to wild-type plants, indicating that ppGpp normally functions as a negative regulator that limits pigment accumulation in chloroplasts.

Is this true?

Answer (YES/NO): NO